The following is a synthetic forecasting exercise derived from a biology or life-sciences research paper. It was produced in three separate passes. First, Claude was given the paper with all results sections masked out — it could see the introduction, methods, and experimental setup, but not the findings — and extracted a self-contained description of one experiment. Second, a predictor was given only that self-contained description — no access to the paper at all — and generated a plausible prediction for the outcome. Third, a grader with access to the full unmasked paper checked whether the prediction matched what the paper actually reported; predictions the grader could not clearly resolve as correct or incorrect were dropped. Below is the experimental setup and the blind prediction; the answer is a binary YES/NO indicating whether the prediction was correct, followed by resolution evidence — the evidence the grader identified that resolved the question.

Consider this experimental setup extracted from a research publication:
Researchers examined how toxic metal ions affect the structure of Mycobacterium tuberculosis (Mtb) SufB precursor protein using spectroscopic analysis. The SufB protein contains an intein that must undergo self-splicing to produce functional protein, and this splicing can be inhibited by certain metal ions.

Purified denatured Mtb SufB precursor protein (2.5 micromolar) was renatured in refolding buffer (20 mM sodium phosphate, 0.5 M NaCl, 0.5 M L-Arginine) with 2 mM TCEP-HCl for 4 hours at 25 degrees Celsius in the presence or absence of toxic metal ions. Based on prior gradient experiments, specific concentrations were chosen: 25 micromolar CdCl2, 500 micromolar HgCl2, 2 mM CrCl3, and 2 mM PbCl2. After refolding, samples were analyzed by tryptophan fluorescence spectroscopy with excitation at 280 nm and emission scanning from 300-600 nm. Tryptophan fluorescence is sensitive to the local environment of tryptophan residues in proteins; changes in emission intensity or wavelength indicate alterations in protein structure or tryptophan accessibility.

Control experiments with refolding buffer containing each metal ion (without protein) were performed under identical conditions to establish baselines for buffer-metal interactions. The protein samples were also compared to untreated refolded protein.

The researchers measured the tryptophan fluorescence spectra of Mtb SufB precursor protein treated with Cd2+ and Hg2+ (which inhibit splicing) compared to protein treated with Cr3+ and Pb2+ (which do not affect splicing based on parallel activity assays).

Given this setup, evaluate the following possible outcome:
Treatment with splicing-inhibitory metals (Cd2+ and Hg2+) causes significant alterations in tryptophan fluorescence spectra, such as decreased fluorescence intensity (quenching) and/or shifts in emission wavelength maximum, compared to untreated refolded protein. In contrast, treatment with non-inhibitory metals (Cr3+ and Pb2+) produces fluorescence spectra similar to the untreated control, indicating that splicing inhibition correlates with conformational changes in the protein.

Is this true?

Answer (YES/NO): NO